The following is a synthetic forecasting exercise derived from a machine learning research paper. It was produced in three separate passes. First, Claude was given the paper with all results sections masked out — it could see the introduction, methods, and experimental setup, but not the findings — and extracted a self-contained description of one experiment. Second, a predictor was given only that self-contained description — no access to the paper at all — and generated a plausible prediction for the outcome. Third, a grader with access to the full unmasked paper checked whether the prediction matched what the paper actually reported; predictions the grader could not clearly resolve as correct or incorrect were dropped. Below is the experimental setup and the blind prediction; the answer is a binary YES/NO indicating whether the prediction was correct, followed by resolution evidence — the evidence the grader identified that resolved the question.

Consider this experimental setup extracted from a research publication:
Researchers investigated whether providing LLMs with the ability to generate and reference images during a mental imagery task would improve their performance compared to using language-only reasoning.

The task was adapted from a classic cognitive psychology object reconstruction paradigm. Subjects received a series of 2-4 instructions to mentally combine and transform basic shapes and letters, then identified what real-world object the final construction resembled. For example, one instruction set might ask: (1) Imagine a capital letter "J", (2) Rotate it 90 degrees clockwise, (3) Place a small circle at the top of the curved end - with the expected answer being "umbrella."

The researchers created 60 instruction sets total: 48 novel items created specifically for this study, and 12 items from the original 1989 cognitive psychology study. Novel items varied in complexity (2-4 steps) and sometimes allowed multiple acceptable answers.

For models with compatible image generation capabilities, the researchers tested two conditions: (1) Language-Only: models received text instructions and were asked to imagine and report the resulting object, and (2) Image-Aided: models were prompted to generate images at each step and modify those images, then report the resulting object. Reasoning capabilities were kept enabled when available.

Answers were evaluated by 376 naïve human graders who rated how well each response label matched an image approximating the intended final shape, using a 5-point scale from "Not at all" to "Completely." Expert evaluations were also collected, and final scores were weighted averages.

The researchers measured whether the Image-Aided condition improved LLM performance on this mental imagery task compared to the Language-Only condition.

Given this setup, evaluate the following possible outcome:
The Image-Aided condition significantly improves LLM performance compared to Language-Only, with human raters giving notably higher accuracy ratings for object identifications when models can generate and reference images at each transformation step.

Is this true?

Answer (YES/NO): NO